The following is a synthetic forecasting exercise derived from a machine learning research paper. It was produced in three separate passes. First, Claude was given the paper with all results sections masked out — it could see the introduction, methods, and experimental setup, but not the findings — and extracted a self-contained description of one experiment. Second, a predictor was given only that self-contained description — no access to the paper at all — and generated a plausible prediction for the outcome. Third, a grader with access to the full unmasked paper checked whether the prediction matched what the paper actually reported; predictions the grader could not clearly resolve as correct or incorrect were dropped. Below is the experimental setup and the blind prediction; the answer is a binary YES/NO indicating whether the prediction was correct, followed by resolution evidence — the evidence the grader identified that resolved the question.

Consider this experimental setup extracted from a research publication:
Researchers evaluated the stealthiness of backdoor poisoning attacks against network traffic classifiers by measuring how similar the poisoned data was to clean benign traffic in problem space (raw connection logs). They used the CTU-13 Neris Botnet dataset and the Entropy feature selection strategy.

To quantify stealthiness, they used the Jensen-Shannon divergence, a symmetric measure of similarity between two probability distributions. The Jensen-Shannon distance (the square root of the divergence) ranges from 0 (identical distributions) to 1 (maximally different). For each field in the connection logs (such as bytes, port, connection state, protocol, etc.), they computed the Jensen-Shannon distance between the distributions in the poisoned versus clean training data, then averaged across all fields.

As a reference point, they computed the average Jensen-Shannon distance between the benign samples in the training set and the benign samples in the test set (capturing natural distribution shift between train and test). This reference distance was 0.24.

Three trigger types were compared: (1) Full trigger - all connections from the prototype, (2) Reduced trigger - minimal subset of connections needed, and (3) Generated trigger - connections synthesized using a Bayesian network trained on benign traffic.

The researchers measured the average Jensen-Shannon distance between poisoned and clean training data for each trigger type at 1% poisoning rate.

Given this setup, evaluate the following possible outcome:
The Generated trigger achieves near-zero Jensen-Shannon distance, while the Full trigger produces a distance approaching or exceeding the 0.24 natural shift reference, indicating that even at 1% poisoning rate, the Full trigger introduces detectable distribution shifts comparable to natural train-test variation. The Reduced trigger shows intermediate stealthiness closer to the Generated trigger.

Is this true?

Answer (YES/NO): NO